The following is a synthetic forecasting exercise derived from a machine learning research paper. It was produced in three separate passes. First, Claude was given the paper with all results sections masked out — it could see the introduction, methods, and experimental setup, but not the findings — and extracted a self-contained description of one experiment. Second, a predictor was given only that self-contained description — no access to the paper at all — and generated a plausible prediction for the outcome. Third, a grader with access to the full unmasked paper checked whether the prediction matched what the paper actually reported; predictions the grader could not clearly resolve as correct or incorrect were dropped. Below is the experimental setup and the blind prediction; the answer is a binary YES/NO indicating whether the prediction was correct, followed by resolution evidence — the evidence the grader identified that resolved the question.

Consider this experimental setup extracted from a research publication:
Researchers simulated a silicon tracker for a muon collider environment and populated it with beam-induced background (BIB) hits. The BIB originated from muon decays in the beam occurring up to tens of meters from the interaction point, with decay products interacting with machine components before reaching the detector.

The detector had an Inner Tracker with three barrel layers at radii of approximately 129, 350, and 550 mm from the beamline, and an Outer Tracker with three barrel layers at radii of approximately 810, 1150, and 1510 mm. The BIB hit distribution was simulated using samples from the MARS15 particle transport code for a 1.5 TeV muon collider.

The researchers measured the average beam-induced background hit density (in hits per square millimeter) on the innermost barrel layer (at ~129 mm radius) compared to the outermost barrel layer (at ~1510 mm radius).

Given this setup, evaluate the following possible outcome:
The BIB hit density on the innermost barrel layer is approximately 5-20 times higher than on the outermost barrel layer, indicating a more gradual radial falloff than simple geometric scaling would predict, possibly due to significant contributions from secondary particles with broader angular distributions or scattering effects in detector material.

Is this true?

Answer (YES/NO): NO